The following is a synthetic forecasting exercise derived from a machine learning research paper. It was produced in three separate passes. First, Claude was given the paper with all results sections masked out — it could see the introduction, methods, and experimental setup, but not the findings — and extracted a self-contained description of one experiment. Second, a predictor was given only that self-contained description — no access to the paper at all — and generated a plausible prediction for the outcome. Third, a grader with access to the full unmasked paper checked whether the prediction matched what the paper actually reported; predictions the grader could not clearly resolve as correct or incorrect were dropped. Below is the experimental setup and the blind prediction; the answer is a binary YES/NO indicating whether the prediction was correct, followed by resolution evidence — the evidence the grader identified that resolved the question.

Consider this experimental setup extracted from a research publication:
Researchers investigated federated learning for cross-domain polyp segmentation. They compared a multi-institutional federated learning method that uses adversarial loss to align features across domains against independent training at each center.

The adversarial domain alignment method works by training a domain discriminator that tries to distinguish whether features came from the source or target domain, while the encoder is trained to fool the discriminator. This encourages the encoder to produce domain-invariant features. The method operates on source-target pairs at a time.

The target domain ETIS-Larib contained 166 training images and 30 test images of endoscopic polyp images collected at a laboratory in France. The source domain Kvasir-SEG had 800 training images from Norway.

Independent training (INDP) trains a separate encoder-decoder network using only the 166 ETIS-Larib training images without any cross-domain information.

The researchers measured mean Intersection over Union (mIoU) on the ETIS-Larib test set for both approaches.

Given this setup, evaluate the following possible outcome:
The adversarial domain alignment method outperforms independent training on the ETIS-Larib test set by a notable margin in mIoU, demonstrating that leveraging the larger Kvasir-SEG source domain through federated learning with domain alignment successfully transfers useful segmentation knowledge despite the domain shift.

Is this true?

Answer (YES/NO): YES